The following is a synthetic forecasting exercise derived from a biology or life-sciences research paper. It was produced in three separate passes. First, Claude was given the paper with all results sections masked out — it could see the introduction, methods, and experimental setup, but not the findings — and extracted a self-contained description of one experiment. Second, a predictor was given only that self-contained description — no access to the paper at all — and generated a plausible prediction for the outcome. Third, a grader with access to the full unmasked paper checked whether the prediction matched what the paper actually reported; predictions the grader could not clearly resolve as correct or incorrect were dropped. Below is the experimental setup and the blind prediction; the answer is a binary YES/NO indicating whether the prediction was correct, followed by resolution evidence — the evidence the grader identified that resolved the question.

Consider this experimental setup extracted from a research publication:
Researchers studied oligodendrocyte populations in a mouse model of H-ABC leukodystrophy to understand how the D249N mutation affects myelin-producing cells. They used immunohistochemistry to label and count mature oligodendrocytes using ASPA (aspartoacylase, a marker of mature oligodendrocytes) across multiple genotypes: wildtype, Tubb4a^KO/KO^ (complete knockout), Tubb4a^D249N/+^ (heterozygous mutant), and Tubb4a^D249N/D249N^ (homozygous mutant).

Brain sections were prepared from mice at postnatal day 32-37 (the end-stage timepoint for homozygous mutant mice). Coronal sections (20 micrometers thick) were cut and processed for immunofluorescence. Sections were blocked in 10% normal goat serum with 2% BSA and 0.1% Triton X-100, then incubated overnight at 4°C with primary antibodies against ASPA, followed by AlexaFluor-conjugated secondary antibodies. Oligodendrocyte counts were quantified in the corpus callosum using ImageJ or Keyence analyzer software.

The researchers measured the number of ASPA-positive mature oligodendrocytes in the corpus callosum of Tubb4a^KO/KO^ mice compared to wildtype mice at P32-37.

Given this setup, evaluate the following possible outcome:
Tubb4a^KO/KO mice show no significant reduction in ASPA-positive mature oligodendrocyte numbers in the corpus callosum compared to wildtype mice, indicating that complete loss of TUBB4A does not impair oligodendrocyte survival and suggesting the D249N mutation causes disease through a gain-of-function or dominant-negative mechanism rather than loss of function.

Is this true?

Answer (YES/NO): YES